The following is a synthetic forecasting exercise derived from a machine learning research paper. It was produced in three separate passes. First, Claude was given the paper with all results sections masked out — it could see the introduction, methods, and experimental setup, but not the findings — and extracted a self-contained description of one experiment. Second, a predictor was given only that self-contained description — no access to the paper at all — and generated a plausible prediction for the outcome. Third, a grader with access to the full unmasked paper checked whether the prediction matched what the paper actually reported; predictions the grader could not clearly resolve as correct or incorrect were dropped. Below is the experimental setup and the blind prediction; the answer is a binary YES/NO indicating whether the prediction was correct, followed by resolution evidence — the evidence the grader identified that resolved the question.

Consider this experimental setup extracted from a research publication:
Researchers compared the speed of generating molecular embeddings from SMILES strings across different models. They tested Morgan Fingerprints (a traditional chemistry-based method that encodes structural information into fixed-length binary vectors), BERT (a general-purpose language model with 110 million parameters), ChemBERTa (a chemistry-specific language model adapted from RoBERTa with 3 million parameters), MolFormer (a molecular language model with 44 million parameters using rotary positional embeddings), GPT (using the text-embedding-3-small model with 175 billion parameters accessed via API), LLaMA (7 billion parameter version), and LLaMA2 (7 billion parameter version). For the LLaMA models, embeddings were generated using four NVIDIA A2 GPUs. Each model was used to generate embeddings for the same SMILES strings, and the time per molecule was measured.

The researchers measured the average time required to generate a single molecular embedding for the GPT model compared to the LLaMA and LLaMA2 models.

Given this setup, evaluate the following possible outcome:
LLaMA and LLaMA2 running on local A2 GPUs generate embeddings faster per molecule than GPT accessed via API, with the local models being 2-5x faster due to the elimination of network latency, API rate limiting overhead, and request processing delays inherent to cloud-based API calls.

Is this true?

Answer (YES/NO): NO